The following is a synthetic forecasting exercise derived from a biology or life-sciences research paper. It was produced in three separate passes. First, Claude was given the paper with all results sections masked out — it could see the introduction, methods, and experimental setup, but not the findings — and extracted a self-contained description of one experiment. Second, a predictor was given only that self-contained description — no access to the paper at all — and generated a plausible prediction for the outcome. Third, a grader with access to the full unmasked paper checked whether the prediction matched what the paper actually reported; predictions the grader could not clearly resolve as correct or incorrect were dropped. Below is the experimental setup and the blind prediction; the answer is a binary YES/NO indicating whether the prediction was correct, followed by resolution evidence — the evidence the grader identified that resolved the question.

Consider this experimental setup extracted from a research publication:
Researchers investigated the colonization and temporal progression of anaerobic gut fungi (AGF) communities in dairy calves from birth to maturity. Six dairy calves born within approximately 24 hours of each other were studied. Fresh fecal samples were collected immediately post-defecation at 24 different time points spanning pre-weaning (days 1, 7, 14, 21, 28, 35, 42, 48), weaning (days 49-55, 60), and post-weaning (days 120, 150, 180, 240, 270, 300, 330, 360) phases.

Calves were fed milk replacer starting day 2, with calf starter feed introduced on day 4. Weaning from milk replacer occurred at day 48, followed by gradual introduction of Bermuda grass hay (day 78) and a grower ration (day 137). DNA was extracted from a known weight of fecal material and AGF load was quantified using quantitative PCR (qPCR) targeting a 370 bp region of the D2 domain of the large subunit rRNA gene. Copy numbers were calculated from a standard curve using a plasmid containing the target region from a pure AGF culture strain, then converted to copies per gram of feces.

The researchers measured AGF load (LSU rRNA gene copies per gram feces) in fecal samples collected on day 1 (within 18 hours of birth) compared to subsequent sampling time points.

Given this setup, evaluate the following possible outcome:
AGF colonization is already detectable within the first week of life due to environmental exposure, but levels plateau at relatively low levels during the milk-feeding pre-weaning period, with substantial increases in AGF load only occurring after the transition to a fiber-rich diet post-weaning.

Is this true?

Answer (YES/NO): NO